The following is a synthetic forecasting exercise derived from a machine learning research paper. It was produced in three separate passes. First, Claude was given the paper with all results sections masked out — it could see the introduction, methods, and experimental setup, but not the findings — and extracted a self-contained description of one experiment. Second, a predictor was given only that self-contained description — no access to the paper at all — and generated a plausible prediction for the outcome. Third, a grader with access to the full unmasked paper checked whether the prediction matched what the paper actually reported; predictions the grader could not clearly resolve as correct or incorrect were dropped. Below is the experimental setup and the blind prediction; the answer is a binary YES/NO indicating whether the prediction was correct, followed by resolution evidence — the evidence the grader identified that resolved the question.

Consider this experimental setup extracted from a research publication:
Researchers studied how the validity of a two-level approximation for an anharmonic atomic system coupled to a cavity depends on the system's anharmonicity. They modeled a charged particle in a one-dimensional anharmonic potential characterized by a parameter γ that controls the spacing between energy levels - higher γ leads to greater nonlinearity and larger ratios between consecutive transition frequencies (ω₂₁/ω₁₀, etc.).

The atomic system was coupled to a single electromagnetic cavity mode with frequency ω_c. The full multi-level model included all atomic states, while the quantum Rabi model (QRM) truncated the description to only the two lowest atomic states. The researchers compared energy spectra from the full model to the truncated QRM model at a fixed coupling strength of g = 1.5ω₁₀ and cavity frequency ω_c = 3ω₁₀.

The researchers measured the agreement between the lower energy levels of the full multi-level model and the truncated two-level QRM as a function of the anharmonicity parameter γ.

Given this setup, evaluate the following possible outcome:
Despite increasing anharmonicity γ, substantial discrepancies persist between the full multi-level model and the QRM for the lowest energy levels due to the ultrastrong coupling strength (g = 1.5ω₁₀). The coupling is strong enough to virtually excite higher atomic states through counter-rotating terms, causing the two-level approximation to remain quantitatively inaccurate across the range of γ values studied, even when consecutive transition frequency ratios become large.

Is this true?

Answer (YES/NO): NO